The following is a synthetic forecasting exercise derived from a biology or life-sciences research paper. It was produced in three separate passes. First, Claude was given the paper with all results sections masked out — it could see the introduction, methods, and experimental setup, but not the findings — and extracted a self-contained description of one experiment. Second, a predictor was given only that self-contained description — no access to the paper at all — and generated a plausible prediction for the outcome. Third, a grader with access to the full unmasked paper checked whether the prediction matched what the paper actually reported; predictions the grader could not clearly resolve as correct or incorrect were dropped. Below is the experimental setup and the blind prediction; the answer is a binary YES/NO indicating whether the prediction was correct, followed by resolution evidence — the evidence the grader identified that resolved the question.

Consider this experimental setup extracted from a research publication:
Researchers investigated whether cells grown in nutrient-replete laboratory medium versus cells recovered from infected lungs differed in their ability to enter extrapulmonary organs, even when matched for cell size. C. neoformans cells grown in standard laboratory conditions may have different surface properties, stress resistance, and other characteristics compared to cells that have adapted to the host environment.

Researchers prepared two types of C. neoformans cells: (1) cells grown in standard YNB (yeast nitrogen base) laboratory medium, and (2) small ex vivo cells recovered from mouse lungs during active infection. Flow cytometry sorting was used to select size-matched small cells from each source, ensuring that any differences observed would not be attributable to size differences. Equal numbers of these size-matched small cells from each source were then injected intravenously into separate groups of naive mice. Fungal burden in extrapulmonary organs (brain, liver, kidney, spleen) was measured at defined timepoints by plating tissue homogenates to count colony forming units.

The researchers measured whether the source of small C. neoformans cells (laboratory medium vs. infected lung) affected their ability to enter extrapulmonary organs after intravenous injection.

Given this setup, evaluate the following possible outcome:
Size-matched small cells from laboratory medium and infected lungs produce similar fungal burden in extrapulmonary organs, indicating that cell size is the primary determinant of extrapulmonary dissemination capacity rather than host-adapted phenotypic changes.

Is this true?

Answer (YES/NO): NO